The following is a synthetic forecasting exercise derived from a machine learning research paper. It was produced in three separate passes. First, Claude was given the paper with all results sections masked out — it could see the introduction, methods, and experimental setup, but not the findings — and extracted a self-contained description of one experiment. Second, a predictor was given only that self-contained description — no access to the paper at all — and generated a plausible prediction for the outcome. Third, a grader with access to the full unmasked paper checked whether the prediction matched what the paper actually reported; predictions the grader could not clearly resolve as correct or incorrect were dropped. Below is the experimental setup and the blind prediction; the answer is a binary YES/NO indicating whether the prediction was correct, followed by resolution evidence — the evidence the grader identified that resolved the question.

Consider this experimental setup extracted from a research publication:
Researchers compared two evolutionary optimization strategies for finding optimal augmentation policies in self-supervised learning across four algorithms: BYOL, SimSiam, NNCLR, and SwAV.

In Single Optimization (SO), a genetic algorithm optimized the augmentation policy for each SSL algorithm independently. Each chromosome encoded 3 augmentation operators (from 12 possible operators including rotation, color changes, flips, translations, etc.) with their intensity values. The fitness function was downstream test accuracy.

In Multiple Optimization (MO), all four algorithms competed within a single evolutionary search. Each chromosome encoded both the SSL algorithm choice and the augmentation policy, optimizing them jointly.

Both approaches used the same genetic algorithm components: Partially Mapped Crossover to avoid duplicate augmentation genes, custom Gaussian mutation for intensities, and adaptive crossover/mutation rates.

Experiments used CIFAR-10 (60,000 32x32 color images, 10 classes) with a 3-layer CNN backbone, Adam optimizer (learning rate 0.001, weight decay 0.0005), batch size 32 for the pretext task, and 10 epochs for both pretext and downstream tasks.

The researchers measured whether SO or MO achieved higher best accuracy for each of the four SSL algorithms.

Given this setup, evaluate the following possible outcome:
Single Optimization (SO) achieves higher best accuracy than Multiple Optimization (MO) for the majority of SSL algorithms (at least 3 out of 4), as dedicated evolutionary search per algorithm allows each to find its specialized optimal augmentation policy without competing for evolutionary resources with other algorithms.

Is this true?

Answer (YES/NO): YES